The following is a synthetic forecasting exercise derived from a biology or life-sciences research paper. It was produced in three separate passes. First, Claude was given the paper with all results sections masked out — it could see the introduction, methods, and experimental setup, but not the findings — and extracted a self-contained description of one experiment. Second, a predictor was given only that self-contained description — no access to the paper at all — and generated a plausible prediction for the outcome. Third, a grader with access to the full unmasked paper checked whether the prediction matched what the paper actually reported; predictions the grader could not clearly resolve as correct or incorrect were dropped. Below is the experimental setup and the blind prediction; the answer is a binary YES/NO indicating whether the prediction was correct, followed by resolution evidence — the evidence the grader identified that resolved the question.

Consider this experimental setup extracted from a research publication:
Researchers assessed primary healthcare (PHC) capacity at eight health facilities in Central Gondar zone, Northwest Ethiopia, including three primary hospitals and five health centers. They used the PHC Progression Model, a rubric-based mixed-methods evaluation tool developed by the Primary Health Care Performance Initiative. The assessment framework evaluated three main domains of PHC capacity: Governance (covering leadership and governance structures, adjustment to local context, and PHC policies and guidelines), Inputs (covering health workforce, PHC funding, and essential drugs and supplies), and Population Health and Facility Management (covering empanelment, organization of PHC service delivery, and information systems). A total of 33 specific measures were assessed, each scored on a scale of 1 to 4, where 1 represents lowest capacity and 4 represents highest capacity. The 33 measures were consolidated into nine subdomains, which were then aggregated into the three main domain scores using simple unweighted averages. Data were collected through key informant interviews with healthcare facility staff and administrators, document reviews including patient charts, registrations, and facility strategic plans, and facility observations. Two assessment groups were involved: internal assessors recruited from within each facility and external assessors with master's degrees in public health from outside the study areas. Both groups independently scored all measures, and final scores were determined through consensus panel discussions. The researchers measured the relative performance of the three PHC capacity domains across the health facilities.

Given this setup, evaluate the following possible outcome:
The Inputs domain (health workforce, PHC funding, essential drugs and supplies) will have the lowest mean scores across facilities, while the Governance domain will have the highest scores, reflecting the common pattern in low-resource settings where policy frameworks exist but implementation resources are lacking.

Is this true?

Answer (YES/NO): NO